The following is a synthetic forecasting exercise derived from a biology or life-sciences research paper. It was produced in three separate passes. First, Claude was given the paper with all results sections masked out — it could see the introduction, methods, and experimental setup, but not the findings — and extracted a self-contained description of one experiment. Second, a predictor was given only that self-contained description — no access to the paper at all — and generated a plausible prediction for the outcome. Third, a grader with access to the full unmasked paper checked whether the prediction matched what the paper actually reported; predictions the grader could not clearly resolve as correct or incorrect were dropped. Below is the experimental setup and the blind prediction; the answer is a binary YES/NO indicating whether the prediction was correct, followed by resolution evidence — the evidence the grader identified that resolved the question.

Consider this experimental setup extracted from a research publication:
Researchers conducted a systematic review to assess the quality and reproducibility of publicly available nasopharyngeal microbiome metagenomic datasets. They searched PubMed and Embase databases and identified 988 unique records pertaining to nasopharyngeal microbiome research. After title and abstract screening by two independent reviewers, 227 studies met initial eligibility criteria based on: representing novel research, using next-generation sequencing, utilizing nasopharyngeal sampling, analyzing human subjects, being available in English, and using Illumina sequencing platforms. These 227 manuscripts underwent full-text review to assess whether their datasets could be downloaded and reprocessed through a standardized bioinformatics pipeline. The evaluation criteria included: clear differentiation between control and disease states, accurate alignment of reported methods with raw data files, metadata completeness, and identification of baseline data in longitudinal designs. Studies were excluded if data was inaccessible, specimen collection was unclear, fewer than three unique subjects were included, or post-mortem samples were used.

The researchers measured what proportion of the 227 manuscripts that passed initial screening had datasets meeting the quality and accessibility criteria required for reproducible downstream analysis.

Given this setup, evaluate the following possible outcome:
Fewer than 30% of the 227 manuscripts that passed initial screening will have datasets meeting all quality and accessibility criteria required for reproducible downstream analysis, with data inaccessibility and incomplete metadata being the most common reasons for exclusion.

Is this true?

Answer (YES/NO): NO